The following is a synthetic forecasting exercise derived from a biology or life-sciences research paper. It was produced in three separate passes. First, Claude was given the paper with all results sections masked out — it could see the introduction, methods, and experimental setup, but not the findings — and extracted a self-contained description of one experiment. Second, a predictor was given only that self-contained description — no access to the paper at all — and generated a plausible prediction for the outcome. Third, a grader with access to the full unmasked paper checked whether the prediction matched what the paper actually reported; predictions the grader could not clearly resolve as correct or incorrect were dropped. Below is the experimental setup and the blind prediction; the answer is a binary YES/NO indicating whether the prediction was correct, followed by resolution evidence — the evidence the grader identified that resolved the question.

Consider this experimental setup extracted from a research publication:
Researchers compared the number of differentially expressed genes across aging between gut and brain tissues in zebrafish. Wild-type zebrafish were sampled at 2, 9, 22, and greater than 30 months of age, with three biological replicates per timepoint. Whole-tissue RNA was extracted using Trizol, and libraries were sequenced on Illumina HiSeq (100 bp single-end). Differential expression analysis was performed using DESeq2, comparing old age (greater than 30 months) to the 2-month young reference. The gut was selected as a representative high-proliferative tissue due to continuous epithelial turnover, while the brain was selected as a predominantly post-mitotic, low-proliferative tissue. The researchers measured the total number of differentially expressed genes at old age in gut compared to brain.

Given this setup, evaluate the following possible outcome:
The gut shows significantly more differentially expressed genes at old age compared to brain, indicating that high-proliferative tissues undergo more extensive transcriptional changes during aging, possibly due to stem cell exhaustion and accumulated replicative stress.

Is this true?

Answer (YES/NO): NO